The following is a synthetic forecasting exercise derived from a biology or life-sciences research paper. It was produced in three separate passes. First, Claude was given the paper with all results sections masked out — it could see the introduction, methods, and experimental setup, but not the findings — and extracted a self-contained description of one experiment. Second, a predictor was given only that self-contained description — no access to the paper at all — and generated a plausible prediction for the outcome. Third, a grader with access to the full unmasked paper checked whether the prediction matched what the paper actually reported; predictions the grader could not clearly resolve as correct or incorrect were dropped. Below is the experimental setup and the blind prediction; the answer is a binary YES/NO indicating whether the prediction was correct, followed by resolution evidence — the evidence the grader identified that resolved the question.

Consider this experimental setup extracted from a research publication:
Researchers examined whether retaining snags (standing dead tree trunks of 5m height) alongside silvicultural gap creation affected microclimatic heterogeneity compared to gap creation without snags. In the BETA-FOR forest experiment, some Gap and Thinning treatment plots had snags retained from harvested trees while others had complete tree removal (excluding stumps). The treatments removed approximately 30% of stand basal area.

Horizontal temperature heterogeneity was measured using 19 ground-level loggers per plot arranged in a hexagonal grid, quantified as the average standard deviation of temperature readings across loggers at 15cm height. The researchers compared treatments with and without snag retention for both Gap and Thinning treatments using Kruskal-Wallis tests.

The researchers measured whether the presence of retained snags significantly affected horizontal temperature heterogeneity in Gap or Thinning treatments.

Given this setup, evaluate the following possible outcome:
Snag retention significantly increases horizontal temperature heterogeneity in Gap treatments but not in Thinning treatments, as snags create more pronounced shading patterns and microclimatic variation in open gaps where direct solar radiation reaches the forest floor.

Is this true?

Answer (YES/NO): NO